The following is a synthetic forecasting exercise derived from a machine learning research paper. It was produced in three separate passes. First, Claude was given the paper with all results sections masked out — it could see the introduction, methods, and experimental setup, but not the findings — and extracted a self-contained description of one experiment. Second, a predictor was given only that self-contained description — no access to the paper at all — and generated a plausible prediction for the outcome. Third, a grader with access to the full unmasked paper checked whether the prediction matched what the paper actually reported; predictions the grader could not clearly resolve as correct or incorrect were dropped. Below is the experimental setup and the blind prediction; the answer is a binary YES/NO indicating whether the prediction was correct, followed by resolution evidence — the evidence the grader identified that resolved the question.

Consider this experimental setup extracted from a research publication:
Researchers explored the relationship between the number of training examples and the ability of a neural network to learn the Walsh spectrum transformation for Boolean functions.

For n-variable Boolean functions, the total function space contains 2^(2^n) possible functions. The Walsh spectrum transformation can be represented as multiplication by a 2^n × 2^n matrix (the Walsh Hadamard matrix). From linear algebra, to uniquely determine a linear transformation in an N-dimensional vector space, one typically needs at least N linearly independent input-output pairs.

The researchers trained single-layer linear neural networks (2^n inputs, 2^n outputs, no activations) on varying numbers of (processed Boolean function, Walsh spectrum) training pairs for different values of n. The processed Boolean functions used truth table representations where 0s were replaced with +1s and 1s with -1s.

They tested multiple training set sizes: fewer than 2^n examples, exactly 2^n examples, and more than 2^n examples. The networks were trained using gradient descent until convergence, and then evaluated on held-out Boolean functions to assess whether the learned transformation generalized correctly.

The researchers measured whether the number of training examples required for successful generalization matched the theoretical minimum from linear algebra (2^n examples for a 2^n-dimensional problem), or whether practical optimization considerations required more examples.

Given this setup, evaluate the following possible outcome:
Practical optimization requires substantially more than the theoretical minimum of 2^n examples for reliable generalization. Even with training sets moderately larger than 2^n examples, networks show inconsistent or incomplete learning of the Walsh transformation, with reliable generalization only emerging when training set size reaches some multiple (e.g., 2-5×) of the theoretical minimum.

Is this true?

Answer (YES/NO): NO